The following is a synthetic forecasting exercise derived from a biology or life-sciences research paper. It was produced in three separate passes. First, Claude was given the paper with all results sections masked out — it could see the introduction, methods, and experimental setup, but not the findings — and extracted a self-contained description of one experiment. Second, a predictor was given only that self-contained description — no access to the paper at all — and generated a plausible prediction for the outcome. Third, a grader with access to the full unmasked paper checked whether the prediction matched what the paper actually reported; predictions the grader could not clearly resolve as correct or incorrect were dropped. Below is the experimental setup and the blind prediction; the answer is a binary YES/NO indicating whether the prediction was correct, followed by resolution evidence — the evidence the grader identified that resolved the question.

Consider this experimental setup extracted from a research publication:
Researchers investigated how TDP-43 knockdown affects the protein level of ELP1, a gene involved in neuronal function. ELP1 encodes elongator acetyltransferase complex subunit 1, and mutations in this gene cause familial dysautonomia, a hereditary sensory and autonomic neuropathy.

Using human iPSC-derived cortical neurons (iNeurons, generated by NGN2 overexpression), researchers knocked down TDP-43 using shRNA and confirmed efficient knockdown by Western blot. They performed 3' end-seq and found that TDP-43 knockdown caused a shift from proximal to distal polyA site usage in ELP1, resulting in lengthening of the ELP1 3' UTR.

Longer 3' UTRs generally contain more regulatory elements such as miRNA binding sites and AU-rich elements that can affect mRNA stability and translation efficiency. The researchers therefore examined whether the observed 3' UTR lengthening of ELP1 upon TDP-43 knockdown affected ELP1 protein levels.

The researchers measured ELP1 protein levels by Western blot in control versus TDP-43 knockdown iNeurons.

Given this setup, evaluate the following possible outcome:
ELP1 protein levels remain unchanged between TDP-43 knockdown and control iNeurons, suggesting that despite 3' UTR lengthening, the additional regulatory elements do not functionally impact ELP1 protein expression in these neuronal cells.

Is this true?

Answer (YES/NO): NO